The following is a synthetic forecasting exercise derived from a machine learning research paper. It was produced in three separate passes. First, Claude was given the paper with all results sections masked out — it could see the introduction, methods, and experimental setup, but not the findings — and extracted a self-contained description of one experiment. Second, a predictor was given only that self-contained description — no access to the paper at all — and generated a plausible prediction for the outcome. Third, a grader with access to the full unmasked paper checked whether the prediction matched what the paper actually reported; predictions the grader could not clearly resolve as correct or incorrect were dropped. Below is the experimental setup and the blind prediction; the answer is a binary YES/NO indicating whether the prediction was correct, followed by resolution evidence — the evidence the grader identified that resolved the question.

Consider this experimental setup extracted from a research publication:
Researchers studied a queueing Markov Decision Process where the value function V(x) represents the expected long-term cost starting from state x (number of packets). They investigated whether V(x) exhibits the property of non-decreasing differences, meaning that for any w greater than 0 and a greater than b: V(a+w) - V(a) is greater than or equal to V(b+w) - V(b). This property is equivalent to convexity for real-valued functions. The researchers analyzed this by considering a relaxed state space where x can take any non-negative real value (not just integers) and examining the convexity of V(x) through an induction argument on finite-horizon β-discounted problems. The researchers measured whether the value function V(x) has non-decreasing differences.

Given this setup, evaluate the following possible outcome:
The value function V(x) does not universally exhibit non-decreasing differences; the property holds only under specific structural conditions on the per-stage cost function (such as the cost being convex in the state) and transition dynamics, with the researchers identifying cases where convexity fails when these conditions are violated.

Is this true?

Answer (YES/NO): NO